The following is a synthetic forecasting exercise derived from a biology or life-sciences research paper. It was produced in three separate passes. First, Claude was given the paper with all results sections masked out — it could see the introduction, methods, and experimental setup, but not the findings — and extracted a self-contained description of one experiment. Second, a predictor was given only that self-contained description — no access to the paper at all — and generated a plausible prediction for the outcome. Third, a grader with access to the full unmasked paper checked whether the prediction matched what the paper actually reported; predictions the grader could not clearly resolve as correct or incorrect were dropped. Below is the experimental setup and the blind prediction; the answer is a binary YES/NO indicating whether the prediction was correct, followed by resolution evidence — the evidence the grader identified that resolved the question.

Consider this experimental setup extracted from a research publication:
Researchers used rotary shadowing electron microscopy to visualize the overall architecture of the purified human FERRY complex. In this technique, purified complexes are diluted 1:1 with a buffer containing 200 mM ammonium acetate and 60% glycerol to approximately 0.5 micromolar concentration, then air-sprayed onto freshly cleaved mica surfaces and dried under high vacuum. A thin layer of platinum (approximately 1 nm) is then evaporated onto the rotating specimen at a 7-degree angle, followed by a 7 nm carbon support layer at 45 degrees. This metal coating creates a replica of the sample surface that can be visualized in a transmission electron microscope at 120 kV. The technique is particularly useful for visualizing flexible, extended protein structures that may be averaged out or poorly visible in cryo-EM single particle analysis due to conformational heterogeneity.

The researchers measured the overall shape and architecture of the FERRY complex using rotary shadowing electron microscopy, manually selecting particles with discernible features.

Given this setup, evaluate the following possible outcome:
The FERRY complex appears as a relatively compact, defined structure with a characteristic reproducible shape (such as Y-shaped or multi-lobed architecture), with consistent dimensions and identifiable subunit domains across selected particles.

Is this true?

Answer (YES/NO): NO